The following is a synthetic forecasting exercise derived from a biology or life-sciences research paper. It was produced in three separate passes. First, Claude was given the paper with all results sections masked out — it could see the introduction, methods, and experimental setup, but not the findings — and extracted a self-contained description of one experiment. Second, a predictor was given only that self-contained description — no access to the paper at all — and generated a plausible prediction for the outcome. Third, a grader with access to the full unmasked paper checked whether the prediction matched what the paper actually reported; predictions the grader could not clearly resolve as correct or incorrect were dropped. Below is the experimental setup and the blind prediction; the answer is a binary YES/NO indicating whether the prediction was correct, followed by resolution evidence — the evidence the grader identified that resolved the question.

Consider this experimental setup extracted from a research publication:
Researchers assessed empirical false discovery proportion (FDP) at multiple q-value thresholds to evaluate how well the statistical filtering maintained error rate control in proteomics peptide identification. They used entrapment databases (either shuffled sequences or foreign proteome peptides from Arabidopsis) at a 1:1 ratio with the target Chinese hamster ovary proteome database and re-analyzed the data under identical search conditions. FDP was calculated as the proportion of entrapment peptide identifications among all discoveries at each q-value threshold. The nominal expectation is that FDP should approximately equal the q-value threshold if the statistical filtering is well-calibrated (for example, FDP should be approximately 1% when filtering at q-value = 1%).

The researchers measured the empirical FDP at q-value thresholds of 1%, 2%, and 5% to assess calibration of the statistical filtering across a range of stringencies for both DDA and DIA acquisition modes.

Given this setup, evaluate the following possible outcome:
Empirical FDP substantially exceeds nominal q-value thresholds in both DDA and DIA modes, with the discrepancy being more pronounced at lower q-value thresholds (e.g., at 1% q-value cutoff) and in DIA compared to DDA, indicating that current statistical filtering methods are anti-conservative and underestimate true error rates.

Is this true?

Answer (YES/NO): NO